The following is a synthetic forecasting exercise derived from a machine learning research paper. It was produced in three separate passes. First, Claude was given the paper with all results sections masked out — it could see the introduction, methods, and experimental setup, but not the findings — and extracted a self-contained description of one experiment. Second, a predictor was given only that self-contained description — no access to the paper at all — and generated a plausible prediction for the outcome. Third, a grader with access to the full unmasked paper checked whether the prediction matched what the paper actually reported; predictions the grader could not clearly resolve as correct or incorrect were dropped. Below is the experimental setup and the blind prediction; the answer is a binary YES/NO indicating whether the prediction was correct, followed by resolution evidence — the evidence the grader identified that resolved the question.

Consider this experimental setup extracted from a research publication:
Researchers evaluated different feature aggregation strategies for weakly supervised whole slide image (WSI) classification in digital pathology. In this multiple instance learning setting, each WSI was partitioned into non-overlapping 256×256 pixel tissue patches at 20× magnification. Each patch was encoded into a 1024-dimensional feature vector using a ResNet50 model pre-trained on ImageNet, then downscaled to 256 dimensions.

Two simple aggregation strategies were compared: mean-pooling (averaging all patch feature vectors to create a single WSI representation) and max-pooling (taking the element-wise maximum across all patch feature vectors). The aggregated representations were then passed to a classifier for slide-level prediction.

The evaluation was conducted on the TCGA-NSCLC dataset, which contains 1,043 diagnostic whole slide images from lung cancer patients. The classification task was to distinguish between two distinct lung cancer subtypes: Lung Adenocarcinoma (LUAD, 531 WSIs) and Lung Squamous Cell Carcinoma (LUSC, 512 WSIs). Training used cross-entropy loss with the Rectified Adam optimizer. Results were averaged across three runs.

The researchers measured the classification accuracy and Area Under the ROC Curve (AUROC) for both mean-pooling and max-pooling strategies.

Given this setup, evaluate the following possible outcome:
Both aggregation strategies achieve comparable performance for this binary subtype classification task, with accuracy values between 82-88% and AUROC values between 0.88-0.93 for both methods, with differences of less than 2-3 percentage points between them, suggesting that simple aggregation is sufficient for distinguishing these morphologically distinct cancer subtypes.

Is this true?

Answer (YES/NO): NO